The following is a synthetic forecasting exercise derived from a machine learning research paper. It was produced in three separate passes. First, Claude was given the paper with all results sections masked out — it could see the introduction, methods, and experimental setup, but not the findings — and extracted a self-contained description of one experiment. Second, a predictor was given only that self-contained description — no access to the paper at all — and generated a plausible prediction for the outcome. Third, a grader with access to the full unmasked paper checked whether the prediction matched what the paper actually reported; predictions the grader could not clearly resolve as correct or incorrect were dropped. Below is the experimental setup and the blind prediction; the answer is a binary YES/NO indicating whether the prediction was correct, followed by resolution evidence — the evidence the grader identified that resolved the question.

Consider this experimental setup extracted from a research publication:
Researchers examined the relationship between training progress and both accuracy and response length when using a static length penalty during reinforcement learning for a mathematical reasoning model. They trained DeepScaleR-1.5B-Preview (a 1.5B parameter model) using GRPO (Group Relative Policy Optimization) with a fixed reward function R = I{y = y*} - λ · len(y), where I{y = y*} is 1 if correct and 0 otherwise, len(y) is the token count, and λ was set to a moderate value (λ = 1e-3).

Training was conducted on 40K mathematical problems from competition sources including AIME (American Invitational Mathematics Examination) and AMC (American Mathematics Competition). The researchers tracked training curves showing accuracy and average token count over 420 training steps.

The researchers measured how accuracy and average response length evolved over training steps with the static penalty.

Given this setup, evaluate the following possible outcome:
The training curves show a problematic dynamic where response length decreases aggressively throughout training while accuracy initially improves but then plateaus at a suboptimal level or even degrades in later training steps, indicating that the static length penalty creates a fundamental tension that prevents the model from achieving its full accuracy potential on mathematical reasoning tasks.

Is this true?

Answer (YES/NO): NO